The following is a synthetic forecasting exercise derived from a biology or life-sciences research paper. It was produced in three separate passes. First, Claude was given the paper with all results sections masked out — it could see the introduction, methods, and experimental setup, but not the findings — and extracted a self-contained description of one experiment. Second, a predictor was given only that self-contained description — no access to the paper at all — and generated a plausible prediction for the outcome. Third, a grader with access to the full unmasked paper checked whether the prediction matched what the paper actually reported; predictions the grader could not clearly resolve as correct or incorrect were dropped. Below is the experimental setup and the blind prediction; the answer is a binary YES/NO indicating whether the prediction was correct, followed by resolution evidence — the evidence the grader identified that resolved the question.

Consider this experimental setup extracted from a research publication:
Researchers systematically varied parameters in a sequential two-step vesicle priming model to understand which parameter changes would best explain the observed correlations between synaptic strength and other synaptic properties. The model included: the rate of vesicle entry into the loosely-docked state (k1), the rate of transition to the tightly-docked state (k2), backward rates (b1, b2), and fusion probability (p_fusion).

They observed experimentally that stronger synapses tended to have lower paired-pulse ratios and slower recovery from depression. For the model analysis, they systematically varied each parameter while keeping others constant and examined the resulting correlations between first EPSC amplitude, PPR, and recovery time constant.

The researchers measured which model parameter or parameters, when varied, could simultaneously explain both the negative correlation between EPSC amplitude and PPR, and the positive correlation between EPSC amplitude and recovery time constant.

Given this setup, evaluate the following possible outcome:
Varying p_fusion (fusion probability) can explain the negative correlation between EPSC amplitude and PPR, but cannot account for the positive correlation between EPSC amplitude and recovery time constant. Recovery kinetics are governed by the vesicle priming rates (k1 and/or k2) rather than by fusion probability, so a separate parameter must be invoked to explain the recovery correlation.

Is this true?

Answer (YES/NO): NO